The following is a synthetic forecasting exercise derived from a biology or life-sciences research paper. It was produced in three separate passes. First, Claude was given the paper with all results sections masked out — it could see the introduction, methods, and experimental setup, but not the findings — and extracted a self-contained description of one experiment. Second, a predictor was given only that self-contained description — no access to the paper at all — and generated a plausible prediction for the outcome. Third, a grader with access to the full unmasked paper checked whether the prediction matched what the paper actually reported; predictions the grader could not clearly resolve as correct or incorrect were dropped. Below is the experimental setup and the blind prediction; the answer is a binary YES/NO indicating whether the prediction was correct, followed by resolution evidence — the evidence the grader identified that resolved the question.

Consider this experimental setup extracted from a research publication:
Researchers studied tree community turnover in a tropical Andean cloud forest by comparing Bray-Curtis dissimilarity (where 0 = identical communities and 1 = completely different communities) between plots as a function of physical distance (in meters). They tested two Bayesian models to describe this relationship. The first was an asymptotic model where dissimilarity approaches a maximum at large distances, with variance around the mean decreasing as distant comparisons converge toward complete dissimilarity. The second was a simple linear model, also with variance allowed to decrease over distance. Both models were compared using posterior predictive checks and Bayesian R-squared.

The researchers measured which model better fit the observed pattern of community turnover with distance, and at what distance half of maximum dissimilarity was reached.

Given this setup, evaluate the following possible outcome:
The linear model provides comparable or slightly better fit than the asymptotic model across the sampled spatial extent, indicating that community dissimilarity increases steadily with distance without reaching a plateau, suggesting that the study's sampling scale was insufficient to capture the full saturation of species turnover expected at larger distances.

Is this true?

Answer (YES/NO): NO